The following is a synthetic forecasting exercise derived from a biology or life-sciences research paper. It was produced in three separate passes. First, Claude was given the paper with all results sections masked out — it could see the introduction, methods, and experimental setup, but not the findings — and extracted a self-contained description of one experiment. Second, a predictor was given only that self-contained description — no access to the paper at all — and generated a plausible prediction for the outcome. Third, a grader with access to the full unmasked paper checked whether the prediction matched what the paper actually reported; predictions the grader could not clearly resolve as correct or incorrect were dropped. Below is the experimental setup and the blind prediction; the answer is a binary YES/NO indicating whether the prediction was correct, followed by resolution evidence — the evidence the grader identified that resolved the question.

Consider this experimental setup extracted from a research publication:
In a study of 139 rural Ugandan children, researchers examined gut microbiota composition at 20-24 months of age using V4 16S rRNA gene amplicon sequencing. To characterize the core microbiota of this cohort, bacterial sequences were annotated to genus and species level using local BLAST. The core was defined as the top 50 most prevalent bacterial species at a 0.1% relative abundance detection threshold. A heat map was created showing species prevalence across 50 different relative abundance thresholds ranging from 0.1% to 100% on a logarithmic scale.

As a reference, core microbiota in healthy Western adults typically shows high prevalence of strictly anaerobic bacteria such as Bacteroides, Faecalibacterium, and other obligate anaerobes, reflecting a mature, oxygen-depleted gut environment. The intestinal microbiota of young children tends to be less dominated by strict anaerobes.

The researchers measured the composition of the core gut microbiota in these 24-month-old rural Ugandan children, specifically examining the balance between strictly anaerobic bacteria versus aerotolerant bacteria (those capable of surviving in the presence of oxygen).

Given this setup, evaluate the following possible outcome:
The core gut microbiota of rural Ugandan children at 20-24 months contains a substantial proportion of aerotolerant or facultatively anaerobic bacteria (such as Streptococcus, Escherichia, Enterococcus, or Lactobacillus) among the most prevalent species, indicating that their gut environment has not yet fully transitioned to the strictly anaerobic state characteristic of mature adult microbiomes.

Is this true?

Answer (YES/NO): NO